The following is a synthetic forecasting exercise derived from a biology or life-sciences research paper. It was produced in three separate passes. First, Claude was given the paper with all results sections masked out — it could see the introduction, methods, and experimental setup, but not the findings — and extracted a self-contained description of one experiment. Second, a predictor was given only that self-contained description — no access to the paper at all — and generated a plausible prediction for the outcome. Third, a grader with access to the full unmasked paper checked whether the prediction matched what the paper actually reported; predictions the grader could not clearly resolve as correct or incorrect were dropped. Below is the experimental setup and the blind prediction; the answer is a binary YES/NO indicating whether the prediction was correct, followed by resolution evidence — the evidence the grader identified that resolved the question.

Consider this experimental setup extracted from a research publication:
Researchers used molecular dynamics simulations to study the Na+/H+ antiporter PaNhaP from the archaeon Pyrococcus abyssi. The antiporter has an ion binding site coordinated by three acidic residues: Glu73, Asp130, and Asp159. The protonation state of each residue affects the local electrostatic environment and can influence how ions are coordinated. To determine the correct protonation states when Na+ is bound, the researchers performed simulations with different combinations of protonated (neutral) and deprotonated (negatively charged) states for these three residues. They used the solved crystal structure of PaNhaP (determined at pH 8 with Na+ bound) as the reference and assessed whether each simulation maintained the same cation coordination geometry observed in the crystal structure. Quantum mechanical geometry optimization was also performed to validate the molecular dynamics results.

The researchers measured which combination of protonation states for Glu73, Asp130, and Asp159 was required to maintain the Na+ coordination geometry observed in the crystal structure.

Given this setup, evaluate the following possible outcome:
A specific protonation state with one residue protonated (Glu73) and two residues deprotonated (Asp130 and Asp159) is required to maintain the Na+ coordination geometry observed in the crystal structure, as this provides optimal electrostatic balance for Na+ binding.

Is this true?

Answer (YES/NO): YES